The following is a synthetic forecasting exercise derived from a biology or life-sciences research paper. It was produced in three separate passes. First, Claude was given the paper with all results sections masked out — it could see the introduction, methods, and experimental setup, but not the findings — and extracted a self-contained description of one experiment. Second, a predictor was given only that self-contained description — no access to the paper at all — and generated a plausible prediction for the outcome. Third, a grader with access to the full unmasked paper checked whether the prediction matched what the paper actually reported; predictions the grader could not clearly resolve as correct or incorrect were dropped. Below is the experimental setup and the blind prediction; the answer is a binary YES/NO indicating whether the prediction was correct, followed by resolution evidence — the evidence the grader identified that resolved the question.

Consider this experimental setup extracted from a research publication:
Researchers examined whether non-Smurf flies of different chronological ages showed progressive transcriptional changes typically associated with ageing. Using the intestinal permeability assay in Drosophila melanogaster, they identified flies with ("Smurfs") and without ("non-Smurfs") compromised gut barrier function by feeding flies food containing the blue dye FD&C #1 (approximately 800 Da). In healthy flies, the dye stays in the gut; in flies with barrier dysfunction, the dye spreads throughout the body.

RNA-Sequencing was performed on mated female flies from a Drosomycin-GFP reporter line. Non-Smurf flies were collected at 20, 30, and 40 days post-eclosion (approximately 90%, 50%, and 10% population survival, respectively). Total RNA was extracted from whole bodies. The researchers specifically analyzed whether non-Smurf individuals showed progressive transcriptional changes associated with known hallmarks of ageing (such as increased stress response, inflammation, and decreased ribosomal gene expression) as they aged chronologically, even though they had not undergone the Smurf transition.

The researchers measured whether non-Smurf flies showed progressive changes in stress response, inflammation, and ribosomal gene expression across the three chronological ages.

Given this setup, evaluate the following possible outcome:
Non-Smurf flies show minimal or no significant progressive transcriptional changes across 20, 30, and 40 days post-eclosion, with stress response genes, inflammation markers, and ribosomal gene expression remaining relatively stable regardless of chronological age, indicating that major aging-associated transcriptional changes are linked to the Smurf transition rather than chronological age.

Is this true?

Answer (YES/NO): NO